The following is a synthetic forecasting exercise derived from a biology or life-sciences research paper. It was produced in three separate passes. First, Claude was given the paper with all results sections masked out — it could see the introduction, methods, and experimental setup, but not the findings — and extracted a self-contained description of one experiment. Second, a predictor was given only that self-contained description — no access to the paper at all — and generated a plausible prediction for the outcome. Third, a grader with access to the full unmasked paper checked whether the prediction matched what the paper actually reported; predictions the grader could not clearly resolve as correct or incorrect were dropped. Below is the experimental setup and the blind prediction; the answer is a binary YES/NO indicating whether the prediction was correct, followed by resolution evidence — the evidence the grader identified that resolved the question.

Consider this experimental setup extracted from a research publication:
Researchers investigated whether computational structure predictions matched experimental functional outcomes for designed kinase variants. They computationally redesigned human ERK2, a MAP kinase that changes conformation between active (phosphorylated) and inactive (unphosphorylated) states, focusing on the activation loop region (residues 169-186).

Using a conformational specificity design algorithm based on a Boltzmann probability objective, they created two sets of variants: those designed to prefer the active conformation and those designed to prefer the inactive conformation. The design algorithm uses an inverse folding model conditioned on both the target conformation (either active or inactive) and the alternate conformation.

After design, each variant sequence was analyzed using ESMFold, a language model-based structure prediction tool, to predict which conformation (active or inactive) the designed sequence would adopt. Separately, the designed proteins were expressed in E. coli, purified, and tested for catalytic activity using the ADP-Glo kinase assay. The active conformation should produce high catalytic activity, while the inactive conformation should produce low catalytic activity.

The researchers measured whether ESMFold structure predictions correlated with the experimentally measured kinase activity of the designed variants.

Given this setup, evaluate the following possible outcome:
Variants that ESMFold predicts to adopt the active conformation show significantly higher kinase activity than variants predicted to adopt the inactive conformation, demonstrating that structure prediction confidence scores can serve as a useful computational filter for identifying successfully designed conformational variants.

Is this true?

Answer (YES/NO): NO